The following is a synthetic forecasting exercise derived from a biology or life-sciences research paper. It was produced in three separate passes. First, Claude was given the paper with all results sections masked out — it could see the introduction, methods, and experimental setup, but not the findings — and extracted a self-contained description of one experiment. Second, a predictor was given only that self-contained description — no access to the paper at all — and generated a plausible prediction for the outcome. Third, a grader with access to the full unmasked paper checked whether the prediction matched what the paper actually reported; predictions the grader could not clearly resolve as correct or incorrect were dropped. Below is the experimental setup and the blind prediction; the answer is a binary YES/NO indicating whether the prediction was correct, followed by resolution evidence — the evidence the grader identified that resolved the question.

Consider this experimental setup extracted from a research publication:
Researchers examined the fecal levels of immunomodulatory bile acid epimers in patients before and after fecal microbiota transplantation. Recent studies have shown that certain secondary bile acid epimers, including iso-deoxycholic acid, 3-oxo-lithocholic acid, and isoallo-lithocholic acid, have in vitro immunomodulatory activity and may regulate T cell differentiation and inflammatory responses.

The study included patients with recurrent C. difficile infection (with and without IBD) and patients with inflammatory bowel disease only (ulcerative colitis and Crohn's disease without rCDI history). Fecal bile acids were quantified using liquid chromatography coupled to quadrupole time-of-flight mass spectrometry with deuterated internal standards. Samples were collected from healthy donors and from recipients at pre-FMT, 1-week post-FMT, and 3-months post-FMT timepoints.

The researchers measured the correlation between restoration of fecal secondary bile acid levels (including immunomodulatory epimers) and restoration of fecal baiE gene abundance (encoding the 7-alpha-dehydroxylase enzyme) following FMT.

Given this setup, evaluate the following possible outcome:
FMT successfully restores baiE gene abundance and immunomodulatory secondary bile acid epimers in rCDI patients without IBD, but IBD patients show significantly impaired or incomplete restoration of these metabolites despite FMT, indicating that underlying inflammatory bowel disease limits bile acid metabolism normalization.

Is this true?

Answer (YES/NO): NO